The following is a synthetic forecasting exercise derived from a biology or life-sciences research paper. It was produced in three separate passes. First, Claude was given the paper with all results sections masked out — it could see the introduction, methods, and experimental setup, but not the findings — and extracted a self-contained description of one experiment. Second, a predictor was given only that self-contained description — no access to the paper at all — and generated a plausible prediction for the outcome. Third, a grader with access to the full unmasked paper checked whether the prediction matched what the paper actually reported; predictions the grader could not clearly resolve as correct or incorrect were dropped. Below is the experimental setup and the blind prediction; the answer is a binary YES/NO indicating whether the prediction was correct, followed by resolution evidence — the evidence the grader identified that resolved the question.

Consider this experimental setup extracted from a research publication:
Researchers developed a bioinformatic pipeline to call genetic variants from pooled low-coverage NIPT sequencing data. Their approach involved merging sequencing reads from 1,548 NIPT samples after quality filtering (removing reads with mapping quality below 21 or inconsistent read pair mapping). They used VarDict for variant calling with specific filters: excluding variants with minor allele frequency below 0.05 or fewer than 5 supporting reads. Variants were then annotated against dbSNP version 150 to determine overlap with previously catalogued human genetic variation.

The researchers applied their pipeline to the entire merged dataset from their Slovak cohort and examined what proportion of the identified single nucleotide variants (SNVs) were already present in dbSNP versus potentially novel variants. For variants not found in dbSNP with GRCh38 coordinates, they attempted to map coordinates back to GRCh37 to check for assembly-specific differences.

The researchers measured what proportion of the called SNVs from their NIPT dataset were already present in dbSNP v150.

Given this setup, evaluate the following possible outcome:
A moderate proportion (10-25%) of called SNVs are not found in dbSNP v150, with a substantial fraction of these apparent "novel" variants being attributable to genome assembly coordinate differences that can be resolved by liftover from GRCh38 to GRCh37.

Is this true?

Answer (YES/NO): NO